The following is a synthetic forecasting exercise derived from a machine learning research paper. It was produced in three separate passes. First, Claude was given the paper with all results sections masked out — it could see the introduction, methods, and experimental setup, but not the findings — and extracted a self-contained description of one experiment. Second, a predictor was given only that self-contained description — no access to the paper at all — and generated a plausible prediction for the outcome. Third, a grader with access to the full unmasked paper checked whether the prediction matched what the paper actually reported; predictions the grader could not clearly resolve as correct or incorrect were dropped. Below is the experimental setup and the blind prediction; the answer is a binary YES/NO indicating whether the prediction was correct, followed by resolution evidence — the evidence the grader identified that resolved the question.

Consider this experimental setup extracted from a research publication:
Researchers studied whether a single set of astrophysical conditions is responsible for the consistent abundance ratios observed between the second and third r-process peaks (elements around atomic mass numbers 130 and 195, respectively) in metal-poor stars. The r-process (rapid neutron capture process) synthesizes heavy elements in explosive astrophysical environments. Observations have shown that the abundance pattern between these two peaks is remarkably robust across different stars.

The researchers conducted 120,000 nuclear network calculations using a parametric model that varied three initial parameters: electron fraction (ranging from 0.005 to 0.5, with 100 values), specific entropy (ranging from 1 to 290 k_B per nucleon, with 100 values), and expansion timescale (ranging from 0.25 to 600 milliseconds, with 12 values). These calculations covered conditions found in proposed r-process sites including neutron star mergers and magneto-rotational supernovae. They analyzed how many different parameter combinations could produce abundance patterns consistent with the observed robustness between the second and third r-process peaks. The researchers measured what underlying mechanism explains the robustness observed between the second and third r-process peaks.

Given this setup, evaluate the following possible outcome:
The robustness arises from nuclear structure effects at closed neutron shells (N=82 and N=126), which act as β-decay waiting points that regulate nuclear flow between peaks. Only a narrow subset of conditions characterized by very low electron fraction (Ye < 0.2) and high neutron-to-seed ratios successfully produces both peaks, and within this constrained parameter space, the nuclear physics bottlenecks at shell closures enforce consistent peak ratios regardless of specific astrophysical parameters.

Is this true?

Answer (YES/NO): NO